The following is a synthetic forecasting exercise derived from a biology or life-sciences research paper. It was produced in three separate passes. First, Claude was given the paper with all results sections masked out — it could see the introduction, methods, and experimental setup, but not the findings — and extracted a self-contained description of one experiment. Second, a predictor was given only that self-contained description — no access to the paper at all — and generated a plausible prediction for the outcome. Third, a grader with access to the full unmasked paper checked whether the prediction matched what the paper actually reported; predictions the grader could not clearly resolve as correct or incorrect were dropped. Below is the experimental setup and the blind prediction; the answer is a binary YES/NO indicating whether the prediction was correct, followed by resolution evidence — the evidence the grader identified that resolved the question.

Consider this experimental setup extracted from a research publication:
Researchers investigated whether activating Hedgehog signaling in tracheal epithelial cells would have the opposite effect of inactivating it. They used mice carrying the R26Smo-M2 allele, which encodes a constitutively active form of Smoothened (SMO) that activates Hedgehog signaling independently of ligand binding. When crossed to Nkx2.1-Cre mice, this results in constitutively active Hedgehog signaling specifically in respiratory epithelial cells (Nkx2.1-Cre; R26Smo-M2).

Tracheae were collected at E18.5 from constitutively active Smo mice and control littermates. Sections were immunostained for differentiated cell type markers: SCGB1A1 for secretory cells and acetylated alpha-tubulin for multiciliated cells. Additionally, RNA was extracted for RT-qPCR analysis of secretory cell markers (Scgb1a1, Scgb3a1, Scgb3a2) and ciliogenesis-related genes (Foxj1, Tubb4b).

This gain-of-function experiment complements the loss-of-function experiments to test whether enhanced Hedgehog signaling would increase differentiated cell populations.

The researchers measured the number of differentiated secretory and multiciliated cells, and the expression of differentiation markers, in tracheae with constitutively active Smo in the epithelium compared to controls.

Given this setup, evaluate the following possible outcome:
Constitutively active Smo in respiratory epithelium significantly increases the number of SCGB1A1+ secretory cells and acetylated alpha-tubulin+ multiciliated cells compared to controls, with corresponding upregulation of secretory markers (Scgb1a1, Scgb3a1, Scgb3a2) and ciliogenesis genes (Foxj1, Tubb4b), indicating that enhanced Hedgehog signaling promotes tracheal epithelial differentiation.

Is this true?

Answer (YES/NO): NO